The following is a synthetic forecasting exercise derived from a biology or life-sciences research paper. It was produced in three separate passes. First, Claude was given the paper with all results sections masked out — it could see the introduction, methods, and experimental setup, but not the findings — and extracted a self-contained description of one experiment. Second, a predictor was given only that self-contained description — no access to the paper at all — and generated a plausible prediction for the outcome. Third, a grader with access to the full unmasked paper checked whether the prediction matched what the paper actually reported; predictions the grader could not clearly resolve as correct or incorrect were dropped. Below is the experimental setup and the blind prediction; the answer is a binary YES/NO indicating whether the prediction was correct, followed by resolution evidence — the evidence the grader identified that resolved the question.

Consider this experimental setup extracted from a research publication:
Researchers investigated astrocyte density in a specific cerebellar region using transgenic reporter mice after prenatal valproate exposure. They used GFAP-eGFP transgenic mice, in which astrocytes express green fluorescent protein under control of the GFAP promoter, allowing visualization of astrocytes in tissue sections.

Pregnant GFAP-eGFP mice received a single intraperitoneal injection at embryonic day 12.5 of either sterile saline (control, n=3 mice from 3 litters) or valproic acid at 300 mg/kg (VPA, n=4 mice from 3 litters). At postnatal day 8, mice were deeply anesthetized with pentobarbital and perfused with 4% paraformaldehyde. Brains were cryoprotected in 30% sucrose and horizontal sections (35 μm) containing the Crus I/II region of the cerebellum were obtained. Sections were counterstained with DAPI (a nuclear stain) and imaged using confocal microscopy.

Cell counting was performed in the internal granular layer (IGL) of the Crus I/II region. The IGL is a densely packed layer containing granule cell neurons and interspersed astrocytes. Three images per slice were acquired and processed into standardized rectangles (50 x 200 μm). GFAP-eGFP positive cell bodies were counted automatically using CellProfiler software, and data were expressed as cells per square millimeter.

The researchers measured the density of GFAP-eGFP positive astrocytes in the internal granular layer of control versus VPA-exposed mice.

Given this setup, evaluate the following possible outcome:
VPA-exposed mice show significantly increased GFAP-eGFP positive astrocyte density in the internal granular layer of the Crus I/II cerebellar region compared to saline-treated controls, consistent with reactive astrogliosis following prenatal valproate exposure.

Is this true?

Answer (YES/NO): YES